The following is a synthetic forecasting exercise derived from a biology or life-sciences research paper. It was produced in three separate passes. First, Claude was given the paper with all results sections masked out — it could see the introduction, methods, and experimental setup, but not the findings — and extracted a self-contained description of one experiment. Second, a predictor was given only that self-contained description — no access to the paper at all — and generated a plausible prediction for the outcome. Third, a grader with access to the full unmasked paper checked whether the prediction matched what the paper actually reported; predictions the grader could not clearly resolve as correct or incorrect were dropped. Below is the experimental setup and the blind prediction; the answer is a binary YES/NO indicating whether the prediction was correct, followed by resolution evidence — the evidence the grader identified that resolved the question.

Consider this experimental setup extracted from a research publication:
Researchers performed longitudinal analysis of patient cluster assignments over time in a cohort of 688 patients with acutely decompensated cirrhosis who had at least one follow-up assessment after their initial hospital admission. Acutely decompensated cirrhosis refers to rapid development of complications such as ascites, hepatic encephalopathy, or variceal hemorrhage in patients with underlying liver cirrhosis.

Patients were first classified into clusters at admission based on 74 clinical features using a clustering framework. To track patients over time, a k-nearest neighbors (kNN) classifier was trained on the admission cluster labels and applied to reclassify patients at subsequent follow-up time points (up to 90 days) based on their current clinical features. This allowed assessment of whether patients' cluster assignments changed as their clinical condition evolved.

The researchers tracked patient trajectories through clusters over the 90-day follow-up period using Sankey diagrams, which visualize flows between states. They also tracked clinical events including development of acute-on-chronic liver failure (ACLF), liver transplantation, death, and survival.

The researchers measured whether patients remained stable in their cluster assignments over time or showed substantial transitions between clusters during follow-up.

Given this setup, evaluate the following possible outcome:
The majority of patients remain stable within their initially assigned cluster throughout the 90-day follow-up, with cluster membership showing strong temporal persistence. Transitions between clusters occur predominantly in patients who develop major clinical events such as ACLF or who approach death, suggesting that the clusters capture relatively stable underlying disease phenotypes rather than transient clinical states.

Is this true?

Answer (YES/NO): NO